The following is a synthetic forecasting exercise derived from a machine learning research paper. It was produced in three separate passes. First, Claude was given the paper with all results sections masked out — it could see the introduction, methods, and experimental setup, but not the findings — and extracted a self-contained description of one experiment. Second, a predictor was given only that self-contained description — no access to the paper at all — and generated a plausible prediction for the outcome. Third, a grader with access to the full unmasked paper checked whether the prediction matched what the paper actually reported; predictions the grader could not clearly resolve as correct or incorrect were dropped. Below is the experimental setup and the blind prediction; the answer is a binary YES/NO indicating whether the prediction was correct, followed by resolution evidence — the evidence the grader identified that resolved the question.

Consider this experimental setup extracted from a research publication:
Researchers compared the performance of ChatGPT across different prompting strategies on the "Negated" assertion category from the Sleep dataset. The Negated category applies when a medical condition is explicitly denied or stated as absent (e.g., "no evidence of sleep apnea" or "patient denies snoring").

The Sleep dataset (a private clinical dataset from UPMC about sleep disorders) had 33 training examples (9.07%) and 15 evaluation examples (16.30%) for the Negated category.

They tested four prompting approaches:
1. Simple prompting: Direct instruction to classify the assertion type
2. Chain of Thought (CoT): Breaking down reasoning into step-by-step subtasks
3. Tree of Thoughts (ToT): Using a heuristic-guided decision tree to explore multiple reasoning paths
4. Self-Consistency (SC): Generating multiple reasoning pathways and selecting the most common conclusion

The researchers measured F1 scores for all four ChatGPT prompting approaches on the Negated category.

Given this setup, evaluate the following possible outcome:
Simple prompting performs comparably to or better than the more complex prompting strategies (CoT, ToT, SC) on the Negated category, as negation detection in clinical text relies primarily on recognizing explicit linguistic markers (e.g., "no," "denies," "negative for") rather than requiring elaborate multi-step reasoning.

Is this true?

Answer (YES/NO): NO